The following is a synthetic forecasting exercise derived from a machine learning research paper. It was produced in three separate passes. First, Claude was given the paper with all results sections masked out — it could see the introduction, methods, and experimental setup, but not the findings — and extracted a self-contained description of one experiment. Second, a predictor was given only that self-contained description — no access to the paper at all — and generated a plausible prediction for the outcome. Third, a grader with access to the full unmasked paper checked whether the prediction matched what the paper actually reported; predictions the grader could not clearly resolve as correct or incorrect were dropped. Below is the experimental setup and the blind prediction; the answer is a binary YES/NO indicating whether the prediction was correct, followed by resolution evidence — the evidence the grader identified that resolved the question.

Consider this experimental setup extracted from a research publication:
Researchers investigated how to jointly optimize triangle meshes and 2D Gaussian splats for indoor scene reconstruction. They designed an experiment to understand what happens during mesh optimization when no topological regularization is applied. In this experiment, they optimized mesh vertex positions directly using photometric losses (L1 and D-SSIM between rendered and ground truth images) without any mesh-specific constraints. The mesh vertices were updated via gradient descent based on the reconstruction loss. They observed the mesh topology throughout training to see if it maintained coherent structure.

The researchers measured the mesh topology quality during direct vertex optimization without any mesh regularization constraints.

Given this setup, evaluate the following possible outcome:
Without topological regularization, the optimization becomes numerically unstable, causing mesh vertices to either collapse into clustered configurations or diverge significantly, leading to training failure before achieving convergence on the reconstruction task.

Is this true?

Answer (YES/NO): NO